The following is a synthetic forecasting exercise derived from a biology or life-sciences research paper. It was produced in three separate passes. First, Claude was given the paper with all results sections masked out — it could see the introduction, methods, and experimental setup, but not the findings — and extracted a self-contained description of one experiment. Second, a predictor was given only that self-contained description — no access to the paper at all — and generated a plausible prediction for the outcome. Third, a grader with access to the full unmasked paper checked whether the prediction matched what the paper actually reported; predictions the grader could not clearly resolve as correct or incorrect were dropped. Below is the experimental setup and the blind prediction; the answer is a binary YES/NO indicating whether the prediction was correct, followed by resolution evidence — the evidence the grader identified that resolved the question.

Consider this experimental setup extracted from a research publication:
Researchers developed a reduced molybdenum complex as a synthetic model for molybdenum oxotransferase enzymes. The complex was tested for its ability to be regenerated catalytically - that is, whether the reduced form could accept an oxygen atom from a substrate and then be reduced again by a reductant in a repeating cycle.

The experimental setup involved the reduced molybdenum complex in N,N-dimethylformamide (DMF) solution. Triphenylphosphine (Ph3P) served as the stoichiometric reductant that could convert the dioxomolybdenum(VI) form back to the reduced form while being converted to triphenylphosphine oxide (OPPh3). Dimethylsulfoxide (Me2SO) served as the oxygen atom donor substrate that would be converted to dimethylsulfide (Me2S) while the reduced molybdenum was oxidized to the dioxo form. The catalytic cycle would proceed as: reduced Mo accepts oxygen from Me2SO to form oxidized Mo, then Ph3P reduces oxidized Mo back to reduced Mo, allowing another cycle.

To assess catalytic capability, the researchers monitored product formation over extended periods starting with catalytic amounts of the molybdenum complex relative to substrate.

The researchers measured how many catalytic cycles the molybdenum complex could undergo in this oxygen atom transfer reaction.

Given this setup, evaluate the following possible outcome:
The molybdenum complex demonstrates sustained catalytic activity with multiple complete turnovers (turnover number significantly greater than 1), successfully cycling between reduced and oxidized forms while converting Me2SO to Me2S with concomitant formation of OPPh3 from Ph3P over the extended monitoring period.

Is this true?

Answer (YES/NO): YES